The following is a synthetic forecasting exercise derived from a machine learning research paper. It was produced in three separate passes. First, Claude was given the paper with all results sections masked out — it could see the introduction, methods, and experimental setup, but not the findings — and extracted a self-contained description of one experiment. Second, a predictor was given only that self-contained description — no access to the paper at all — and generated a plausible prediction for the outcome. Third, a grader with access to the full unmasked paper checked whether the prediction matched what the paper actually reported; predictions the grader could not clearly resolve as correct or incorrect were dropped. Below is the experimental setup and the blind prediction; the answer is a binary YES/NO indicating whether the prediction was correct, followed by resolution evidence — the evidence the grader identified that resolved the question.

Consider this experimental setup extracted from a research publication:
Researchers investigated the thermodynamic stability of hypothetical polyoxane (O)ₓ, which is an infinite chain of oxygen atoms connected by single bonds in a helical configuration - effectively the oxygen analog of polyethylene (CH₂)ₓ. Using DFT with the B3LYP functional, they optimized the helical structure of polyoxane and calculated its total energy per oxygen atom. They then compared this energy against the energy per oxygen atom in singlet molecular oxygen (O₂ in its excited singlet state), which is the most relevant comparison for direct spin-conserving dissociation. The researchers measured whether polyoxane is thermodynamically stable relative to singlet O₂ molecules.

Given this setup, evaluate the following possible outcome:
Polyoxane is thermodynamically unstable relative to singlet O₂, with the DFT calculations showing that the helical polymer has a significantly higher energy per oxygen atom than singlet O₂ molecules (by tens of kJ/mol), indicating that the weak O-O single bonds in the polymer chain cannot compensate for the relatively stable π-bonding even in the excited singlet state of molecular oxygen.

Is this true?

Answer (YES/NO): NO